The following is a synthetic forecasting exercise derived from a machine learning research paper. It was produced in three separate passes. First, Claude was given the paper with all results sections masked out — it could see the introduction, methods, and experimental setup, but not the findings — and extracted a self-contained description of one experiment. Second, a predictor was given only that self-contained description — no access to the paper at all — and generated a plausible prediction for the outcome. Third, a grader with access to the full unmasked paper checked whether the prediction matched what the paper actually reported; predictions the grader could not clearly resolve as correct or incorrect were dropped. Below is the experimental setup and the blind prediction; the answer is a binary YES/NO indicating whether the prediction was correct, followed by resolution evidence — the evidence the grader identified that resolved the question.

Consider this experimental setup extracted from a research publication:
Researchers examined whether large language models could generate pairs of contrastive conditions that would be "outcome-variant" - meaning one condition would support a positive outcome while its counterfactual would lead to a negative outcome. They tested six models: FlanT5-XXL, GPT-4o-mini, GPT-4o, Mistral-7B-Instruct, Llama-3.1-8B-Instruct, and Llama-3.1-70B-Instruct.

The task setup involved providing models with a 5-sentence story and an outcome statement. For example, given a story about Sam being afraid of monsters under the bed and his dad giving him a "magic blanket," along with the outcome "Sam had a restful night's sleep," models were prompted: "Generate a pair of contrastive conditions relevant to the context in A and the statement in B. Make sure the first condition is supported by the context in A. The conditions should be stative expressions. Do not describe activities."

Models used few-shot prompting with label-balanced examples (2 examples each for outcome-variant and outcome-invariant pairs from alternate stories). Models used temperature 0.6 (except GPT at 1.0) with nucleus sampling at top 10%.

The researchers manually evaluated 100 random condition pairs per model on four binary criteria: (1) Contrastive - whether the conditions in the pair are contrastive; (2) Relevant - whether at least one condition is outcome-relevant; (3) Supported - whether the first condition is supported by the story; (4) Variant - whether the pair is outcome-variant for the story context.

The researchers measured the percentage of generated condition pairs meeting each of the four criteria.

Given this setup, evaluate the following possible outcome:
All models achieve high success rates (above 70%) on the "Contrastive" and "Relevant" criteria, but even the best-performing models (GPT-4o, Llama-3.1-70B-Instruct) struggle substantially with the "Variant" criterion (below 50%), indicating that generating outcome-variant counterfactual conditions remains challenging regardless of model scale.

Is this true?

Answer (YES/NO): NO